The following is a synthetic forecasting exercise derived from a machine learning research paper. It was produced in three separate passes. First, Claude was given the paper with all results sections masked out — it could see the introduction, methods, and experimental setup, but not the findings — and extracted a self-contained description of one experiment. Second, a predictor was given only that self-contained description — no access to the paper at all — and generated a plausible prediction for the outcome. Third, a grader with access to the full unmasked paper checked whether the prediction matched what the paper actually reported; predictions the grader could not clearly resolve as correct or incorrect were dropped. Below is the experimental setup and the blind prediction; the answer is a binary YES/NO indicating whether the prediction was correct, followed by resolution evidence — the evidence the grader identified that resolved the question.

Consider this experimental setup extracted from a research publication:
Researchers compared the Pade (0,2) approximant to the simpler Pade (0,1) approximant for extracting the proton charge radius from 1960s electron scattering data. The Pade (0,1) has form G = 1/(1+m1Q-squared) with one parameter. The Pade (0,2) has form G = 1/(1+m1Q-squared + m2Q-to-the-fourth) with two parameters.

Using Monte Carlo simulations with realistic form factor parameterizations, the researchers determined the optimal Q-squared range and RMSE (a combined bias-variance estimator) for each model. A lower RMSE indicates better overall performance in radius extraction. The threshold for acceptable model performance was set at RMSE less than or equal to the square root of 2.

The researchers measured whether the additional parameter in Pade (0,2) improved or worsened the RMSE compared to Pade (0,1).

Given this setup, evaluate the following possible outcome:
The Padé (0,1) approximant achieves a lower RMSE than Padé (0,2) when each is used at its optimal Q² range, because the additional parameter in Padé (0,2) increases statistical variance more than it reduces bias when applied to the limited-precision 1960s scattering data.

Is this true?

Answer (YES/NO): NO